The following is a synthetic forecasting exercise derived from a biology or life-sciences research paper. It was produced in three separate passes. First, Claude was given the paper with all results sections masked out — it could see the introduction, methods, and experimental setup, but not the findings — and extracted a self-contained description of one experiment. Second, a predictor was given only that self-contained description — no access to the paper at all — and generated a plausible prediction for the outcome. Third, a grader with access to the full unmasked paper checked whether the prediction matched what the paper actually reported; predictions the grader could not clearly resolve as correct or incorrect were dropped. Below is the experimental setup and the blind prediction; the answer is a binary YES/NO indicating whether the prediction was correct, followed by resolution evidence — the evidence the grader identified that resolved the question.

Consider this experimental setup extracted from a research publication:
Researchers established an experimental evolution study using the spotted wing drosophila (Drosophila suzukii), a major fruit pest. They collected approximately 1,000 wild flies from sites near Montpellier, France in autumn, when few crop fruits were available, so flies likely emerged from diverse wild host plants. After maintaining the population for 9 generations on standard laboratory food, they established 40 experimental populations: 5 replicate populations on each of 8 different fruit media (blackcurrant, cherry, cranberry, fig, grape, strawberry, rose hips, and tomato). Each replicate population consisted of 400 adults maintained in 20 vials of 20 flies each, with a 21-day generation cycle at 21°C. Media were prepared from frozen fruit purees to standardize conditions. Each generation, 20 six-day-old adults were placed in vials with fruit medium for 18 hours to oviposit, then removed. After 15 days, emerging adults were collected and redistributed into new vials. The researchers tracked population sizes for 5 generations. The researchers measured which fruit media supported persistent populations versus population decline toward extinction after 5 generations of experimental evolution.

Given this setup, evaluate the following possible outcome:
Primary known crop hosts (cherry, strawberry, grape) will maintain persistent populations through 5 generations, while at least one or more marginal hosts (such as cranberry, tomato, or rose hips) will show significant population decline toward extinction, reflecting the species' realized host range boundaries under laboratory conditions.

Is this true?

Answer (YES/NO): NO